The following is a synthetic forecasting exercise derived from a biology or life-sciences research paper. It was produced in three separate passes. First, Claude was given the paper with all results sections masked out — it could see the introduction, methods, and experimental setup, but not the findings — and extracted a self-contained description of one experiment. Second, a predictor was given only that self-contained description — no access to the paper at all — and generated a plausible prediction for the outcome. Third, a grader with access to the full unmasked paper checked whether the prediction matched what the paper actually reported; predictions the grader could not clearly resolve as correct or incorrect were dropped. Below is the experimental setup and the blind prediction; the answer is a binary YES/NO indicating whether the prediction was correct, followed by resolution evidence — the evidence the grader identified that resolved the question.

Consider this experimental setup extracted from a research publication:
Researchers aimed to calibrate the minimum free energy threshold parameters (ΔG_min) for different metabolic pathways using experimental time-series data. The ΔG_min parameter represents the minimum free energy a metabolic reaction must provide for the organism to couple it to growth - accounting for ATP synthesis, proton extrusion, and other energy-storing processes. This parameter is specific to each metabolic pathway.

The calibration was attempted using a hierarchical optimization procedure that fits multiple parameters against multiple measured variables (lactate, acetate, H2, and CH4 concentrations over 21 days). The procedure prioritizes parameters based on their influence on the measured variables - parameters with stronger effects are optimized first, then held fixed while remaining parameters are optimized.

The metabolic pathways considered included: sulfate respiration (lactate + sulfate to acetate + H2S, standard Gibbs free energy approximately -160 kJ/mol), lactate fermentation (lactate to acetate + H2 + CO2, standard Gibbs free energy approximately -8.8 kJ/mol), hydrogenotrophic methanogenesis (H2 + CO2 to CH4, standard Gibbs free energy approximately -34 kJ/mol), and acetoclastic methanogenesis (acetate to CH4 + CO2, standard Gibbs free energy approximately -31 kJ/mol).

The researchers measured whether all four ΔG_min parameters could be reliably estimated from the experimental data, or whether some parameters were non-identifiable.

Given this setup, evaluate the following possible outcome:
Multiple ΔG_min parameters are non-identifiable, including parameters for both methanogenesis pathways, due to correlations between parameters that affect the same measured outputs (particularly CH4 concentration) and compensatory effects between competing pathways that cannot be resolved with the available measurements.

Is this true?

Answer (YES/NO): NO